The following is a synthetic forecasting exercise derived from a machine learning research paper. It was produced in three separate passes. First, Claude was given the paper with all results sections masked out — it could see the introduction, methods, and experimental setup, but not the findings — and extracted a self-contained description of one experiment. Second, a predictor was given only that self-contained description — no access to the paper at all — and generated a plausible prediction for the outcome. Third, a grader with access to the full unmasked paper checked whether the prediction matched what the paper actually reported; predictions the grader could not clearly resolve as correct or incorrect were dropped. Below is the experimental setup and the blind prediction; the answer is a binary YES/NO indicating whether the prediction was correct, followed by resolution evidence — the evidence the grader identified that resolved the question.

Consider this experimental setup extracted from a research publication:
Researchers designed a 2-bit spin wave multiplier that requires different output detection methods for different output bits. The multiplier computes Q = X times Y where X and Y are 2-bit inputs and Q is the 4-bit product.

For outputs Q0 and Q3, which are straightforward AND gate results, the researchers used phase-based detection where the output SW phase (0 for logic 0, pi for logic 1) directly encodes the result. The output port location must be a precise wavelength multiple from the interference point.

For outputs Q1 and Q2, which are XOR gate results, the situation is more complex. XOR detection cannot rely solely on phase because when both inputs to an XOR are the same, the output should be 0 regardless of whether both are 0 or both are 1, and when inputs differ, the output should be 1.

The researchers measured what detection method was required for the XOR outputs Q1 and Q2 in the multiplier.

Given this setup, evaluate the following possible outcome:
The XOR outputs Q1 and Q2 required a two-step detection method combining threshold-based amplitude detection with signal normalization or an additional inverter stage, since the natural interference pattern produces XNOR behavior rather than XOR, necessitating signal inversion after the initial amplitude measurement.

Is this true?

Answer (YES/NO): NO